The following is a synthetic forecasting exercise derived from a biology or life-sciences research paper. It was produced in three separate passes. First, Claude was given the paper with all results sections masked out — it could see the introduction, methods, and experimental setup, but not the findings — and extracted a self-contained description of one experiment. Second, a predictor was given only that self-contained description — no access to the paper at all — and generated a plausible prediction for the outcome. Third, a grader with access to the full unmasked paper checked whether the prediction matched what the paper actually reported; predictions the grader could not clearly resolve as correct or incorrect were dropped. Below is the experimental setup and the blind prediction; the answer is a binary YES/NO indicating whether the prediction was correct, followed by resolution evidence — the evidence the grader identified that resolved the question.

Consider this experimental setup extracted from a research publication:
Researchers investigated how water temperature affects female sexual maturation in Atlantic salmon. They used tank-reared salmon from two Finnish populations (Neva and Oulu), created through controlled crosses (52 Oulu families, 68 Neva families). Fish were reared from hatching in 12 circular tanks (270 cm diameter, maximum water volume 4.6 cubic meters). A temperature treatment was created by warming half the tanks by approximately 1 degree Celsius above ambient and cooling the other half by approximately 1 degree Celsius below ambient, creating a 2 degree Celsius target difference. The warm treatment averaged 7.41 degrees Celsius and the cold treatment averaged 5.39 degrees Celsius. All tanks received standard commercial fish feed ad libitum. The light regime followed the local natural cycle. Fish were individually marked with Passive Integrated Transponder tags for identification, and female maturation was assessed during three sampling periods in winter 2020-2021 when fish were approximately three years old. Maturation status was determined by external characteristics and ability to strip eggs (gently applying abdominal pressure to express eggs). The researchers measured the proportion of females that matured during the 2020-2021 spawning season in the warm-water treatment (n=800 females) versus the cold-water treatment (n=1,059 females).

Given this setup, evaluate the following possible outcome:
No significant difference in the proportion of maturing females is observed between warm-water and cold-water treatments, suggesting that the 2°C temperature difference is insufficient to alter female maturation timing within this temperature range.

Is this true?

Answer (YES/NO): NO